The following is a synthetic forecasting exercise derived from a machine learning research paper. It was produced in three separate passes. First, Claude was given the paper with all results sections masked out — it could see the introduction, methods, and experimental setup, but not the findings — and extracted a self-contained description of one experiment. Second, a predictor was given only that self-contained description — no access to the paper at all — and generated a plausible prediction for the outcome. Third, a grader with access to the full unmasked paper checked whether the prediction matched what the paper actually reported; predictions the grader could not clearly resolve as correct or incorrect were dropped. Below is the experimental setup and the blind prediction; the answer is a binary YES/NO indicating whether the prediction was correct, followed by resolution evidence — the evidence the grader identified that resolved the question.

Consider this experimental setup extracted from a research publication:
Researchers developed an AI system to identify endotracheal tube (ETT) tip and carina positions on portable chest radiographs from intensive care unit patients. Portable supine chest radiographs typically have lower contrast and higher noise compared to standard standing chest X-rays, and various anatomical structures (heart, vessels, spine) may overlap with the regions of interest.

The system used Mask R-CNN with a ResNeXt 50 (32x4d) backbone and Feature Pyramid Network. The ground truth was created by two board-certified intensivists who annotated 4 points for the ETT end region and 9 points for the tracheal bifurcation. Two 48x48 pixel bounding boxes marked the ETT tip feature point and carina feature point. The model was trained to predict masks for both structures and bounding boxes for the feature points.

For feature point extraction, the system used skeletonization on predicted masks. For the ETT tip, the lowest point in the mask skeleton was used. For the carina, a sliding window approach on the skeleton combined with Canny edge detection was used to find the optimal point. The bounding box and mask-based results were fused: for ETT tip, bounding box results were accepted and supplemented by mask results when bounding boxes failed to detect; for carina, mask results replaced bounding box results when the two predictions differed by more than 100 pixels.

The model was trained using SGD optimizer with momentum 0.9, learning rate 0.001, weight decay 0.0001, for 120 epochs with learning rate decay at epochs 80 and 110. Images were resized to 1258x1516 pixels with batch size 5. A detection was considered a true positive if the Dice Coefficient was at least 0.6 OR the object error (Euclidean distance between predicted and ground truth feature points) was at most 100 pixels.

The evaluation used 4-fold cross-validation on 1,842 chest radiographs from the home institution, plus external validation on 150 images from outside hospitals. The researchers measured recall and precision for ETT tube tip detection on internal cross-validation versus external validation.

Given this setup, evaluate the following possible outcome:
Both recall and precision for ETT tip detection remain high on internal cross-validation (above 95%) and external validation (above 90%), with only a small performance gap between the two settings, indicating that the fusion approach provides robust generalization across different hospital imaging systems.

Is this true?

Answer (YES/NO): YES